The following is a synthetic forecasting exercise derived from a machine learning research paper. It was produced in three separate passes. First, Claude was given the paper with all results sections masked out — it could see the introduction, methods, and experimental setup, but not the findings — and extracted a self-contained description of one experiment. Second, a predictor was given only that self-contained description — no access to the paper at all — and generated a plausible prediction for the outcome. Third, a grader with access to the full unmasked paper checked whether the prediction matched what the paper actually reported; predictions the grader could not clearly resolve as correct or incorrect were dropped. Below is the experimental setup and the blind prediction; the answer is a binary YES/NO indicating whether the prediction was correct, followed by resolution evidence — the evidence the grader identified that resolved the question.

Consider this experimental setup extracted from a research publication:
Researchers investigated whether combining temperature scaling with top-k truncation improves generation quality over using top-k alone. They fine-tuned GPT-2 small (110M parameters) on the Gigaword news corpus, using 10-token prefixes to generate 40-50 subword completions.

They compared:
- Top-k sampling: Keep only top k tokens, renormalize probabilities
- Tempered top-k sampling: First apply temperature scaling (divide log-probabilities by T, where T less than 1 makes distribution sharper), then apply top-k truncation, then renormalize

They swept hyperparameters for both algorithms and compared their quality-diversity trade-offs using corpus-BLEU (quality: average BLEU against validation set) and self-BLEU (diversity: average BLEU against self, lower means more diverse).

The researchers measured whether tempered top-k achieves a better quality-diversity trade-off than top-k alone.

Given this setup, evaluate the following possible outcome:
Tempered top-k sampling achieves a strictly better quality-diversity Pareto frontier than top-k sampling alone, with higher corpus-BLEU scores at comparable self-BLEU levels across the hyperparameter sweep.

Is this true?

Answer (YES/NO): NO